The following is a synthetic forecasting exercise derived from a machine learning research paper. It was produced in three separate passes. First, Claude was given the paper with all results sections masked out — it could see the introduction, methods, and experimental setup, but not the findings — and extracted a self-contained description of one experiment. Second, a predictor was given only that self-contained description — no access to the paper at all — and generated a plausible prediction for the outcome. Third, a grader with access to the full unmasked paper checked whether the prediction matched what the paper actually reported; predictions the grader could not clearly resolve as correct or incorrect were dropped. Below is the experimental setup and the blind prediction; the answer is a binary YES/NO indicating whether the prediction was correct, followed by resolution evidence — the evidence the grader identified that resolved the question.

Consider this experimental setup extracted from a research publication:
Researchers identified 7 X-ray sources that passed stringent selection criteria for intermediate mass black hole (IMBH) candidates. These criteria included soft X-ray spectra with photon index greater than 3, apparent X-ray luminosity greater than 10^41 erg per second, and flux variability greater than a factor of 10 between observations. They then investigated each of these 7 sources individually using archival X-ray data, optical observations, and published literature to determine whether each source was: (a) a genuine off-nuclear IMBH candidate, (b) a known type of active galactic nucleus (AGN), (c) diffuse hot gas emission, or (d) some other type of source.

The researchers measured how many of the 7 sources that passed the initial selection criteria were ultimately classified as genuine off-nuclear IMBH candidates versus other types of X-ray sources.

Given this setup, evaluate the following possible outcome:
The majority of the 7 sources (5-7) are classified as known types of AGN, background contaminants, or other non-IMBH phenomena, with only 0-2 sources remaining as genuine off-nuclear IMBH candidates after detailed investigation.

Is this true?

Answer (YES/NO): NO